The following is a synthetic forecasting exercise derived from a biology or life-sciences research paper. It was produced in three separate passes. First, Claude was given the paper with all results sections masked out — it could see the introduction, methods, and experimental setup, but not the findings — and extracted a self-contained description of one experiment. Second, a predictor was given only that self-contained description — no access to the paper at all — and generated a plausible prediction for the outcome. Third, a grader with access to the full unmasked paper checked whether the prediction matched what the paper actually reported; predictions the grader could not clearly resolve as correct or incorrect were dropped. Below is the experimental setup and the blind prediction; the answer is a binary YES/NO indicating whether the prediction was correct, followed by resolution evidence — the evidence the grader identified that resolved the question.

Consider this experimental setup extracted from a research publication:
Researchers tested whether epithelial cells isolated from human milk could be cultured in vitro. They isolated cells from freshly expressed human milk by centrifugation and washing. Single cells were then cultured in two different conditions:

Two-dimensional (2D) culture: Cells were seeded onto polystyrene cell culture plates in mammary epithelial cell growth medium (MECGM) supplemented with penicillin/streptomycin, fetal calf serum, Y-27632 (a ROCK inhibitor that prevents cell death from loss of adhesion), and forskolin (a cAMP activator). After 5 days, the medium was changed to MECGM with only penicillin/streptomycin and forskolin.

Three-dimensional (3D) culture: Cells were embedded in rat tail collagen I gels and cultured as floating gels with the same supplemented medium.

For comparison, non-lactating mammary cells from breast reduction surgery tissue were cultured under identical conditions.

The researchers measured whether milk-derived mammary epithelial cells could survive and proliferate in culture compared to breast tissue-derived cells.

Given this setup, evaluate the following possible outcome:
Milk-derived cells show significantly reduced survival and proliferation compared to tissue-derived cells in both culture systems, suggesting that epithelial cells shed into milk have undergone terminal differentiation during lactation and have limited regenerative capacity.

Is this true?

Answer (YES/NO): NO